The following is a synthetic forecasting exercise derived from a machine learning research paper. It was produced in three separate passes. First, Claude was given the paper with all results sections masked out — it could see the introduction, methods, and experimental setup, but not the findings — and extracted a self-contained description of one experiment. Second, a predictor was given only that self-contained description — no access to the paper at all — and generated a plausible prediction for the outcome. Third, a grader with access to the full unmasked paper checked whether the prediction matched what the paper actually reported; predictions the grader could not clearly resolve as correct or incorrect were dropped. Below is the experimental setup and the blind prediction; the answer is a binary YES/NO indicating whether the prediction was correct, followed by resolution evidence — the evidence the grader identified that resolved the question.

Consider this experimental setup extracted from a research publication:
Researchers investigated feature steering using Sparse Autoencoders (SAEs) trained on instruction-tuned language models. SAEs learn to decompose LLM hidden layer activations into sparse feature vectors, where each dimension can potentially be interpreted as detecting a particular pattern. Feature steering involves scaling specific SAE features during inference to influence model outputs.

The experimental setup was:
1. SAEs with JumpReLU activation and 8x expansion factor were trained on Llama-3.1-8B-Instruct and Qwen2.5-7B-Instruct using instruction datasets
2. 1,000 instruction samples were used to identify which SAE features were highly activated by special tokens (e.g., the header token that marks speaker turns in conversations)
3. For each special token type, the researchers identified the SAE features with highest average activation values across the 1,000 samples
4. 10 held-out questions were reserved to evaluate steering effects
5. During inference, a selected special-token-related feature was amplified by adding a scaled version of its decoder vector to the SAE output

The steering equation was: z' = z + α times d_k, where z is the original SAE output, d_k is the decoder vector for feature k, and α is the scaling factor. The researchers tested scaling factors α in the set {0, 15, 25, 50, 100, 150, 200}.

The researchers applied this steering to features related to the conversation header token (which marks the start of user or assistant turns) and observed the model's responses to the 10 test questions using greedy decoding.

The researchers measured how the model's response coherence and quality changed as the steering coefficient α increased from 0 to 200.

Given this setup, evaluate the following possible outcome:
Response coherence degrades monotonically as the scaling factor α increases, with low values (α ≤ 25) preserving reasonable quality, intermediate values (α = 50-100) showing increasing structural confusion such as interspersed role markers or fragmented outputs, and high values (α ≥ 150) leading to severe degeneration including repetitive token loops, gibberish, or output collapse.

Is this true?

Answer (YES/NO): NO